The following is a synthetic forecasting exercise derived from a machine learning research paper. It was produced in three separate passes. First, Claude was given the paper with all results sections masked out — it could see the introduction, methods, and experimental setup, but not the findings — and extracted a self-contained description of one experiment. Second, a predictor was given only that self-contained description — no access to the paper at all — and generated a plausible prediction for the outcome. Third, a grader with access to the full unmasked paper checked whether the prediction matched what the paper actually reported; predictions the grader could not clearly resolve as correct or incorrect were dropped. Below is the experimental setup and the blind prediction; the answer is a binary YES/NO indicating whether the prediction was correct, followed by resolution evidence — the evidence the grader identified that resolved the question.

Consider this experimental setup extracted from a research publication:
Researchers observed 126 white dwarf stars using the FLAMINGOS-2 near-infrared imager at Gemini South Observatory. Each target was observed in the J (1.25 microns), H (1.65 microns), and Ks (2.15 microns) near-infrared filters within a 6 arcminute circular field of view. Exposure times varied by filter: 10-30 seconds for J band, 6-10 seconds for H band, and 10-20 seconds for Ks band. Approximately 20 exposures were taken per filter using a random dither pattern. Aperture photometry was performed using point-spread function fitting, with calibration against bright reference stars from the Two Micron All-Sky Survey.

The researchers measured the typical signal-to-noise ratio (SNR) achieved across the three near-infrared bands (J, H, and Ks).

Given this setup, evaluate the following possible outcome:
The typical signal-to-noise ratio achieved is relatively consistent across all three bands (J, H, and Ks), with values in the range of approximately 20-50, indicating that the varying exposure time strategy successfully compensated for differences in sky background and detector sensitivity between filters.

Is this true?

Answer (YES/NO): NO